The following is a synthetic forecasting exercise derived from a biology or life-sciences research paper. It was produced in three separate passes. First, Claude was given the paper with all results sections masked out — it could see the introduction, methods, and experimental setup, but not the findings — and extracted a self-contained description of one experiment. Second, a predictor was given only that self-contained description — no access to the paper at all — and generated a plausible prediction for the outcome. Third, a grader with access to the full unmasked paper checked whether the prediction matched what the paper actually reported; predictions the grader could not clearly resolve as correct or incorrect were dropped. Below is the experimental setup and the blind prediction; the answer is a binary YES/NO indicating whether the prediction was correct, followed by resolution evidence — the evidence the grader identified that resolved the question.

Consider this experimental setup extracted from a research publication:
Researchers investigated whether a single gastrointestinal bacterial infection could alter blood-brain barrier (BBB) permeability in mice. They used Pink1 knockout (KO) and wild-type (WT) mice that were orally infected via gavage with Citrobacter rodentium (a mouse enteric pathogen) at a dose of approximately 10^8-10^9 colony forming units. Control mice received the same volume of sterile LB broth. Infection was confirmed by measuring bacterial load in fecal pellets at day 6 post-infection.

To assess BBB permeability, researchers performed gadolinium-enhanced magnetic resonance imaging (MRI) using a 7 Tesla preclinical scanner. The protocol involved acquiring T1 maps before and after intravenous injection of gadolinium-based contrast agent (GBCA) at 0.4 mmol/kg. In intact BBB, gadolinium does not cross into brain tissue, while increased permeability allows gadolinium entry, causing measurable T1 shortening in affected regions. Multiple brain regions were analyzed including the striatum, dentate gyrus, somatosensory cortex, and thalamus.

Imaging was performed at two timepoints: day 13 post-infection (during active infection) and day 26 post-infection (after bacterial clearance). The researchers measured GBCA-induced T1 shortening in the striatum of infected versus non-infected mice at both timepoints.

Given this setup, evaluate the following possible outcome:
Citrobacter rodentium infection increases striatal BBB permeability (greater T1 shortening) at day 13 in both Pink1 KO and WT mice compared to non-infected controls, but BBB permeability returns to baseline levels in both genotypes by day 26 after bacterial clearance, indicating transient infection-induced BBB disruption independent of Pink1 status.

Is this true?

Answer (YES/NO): NO